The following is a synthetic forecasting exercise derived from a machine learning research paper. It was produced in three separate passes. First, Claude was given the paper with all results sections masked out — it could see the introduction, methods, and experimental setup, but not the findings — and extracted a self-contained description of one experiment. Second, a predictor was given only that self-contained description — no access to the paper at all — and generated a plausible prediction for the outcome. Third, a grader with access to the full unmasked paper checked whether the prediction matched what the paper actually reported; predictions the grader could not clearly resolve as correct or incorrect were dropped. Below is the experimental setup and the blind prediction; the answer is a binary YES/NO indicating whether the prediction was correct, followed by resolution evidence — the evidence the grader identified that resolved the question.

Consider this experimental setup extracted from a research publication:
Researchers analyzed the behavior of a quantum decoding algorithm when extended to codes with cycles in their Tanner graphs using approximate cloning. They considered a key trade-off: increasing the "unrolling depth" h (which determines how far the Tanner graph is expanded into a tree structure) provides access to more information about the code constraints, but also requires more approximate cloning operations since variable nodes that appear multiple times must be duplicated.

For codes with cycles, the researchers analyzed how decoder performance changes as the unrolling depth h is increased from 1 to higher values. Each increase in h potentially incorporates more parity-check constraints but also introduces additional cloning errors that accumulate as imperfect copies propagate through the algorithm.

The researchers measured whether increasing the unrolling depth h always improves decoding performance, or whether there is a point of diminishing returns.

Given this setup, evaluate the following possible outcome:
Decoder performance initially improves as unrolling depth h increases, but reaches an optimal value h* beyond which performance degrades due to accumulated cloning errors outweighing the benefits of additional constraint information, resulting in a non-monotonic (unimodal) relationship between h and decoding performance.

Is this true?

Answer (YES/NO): YES